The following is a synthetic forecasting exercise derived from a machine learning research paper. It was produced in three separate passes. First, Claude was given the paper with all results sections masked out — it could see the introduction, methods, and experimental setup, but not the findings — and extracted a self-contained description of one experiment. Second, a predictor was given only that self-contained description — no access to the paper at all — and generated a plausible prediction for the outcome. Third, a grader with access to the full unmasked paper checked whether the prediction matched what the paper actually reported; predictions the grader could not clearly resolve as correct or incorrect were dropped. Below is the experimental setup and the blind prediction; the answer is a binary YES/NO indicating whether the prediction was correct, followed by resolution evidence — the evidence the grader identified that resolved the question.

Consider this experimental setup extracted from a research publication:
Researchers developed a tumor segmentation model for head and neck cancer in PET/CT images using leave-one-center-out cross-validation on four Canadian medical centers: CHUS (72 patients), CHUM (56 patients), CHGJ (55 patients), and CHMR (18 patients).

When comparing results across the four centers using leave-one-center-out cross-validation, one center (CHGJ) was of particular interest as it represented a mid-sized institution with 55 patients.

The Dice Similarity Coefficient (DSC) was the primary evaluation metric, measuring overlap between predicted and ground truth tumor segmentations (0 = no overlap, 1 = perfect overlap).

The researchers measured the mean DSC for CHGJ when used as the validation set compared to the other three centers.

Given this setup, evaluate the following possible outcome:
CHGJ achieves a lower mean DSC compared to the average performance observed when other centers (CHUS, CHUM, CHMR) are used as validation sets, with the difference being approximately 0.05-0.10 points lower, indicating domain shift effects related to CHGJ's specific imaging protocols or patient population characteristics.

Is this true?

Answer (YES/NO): NO